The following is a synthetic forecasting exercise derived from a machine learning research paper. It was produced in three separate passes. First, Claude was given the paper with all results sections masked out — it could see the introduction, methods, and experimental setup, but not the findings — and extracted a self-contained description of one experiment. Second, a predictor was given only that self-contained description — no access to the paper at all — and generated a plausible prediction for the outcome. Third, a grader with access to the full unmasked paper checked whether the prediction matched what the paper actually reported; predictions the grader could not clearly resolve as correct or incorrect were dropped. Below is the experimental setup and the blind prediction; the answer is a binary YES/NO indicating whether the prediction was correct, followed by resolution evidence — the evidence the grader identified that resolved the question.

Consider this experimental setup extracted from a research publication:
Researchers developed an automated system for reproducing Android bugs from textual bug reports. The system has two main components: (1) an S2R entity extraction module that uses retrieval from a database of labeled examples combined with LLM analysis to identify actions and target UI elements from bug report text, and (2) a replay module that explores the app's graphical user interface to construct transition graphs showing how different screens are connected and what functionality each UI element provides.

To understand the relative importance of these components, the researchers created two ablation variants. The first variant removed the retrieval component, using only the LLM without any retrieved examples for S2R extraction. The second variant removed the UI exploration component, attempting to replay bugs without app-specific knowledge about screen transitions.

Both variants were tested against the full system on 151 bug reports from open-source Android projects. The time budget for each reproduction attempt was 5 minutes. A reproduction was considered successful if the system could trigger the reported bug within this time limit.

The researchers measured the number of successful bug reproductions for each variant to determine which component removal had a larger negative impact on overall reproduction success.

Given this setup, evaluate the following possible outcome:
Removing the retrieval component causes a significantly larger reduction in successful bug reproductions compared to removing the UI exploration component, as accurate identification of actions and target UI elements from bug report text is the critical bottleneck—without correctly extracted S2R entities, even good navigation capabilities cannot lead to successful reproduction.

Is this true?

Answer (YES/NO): NO